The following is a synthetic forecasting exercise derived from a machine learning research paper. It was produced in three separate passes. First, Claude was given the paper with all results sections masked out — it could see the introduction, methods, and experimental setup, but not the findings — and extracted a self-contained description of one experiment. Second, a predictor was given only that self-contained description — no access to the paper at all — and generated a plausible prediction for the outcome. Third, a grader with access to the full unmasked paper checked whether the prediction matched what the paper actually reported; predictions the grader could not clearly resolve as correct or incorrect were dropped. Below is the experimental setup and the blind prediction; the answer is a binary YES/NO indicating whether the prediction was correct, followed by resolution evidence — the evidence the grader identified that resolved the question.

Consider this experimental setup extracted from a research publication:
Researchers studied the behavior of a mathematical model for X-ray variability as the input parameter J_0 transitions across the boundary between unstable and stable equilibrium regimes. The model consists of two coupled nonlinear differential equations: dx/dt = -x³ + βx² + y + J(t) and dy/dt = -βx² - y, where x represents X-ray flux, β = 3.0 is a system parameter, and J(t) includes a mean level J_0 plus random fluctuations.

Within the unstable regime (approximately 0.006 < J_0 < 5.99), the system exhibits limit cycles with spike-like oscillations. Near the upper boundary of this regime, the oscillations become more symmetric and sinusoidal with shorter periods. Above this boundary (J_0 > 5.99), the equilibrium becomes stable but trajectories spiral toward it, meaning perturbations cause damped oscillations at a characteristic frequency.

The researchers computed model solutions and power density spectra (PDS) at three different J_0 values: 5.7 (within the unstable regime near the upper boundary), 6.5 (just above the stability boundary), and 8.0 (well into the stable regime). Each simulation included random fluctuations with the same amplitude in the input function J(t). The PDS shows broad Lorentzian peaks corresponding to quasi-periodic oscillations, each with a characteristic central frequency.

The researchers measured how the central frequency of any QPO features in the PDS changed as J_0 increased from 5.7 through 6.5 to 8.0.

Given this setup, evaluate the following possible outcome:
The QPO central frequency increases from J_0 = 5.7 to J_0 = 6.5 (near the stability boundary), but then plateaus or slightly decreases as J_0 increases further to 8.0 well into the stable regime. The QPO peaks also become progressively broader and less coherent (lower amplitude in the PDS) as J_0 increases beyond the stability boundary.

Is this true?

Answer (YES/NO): NO